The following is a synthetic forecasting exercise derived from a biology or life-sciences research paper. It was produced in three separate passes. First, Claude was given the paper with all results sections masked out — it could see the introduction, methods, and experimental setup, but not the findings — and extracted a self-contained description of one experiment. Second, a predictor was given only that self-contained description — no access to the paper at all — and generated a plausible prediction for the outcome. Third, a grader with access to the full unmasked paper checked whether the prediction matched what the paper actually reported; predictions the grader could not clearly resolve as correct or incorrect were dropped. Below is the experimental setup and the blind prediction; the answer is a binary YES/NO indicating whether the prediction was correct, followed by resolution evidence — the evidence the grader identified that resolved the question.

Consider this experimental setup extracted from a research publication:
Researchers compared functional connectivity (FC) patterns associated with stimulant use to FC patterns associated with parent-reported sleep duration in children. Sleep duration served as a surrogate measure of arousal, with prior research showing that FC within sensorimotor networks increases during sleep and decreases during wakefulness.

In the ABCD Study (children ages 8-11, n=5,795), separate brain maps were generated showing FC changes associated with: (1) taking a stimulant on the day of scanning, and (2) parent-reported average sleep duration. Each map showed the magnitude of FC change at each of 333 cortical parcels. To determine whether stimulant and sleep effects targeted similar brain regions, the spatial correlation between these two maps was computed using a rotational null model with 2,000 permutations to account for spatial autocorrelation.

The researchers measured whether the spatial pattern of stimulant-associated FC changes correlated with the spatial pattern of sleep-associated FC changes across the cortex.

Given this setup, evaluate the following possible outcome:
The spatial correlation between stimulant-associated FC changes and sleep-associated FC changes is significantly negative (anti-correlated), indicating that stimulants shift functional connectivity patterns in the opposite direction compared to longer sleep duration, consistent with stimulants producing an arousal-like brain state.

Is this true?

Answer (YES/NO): NO